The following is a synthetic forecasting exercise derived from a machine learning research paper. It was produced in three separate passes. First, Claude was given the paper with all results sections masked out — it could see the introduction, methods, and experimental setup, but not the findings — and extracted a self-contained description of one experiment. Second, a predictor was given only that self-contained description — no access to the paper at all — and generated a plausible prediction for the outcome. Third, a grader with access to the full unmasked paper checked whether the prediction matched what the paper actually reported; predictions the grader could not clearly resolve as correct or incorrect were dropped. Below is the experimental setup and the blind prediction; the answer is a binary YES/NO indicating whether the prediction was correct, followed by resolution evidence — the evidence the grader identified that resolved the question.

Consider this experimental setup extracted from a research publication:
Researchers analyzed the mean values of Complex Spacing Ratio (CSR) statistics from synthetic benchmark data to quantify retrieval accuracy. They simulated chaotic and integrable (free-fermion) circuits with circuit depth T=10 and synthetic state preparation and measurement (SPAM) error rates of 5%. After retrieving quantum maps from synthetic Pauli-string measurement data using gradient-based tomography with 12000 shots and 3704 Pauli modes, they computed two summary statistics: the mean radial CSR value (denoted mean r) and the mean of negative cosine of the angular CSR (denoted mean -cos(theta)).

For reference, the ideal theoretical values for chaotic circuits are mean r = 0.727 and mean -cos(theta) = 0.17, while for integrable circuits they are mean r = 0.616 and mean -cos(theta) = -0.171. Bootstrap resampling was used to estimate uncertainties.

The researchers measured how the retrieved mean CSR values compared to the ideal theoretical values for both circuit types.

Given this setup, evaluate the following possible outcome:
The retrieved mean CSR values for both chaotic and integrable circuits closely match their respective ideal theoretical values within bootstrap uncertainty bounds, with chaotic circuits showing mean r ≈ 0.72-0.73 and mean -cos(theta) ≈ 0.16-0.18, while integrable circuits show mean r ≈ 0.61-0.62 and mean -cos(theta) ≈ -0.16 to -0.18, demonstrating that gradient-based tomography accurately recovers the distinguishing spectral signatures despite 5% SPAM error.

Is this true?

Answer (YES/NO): NO